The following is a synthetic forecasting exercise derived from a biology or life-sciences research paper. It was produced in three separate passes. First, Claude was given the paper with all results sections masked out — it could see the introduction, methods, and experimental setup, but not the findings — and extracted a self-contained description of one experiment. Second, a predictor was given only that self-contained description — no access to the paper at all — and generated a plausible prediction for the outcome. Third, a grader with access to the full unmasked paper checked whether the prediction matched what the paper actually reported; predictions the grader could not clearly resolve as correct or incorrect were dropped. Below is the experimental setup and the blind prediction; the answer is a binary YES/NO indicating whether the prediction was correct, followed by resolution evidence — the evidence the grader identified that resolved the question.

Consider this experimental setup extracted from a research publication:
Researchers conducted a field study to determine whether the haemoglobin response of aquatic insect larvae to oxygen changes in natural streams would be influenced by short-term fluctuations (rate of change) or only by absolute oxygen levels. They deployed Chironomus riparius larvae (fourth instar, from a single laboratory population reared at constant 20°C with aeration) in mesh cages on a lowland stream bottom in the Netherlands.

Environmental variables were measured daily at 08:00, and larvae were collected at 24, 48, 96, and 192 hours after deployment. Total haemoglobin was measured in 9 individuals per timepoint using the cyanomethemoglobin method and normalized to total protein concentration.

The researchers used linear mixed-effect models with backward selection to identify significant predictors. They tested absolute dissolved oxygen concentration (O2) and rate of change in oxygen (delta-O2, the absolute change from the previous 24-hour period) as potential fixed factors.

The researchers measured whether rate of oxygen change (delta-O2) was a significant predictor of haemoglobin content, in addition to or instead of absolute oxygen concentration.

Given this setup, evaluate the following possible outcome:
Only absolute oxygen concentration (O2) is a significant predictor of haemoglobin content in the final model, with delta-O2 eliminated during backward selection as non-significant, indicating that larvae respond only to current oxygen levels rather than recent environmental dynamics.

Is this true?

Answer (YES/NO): YES